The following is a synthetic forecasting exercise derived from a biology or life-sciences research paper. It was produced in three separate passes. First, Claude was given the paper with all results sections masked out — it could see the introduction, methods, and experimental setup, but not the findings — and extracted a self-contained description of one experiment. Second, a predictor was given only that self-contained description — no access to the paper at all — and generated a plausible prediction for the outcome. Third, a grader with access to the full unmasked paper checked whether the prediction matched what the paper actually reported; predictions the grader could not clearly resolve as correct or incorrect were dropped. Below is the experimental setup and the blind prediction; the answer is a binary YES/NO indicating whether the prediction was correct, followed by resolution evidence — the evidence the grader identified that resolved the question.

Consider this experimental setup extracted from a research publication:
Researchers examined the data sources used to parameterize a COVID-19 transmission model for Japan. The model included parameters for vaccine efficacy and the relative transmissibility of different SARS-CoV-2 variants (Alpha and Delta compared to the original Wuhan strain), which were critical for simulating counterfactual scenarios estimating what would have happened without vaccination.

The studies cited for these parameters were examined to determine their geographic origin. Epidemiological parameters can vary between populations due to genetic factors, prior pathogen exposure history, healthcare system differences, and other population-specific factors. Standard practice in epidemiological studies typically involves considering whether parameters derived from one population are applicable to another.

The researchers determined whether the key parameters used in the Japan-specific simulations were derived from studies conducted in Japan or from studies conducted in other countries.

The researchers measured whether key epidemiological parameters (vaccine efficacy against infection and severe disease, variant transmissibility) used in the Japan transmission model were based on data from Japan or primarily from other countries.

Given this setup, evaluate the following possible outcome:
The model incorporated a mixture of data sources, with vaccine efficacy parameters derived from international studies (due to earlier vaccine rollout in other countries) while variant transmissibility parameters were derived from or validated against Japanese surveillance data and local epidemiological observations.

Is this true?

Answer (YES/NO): NO